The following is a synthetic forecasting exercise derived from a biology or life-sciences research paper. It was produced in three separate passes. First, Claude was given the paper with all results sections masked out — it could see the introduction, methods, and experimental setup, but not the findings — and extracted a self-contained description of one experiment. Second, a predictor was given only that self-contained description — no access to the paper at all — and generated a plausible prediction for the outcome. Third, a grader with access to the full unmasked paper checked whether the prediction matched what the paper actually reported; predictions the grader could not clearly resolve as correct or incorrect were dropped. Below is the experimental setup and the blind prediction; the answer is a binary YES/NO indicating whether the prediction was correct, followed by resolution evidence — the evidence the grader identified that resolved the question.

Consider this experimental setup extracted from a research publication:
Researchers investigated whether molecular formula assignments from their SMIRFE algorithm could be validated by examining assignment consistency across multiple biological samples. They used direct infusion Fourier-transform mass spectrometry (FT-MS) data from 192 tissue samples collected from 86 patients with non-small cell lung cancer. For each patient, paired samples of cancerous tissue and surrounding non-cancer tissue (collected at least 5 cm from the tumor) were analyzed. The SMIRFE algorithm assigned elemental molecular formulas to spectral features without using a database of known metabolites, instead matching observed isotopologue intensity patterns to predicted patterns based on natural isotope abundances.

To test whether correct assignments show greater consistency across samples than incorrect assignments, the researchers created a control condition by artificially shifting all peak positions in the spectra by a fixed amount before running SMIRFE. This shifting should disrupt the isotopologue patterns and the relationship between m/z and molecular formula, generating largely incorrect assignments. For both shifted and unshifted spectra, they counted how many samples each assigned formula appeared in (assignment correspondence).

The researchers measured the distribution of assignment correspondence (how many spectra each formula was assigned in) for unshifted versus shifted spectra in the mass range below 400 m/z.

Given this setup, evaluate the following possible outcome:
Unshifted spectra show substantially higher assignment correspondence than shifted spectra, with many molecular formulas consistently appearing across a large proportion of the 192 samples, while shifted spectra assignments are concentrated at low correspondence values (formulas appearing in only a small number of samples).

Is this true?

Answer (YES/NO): YES